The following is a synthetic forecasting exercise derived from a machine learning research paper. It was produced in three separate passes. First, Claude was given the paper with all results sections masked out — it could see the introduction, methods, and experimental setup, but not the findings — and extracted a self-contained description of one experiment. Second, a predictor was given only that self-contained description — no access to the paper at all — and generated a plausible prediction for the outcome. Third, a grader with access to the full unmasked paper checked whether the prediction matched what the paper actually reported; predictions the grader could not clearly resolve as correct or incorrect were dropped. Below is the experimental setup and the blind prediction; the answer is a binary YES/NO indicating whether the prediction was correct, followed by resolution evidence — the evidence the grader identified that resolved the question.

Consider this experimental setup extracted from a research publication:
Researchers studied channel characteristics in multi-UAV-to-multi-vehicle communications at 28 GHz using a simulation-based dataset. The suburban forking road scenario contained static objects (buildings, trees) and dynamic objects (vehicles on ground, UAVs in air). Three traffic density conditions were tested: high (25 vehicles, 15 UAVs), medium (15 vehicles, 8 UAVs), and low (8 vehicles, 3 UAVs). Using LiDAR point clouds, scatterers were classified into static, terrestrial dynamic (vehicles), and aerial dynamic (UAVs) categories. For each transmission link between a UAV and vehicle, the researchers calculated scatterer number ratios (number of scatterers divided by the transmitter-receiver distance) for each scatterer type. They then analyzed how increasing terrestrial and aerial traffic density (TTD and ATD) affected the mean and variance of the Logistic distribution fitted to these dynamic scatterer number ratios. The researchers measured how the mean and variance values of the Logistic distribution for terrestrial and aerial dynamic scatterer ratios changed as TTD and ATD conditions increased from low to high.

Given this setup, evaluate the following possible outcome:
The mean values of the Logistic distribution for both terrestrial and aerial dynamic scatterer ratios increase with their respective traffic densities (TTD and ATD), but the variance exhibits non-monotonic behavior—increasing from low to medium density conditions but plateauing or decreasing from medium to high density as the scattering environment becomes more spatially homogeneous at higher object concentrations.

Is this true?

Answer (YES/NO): NO